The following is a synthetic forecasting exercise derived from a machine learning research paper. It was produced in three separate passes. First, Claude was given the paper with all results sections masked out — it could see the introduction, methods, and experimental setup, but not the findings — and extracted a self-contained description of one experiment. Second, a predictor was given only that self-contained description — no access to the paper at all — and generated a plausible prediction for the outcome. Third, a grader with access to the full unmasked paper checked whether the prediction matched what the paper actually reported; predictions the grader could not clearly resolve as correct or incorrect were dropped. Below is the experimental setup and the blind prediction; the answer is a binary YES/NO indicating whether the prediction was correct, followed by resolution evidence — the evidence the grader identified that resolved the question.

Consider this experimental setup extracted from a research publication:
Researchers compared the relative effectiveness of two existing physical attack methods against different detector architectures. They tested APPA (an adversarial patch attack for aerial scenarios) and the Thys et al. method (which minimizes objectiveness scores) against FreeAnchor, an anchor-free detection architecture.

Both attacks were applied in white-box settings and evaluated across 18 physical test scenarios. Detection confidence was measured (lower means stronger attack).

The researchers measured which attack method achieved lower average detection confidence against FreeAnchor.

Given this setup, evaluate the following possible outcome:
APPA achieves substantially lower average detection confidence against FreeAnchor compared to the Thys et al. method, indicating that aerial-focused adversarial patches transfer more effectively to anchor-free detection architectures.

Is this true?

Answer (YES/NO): NO